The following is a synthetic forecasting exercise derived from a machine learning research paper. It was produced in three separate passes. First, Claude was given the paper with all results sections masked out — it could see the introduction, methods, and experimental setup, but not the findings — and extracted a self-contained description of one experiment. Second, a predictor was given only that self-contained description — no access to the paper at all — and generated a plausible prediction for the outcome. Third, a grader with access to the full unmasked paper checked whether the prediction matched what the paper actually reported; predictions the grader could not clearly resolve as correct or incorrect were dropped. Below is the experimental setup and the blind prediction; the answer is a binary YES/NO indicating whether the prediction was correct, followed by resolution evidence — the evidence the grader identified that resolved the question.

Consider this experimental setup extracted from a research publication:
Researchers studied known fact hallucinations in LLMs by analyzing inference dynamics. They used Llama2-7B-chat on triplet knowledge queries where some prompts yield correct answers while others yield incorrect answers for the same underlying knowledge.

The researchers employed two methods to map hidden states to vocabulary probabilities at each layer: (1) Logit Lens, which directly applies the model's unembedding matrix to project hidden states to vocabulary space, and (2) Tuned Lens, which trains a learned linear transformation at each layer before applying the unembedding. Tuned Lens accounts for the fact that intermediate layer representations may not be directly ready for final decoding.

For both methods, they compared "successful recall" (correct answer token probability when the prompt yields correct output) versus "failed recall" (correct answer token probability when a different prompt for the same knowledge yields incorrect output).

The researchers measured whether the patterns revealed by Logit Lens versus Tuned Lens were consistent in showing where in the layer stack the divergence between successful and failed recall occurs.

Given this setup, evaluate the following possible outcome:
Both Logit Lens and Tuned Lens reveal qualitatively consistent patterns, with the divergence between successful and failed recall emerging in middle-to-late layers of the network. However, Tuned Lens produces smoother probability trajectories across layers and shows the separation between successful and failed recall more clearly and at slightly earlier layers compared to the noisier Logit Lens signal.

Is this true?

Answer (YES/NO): NO